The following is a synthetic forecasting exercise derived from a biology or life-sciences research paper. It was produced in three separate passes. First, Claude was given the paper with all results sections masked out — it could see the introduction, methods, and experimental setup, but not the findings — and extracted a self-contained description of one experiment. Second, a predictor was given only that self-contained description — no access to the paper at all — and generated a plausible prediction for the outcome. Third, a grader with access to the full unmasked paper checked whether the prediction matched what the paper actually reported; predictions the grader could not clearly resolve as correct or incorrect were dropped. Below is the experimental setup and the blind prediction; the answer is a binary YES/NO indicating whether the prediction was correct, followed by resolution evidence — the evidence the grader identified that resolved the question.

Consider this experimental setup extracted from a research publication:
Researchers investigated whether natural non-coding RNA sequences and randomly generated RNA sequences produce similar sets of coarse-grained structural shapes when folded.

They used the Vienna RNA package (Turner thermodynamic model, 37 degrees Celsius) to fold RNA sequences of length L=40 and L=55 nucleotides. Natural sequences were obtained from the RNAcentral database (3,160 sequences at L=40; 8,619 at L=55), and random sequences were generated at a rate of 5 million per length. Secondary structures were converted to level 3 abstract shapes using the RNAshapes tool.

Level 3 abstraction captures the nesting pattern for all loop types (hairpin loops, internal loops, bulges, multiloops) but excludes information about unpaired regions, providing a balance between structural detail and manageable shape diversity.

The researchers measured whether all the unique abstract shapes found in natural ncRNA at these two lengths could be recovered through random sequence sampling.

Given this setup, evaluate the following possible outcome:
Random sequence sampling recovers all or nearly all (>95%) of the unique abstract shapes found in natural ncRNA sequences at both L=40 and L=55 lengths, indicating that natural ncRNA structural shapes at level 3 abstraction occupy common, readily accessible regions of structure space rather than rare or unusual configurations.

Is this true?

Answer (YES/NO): YES